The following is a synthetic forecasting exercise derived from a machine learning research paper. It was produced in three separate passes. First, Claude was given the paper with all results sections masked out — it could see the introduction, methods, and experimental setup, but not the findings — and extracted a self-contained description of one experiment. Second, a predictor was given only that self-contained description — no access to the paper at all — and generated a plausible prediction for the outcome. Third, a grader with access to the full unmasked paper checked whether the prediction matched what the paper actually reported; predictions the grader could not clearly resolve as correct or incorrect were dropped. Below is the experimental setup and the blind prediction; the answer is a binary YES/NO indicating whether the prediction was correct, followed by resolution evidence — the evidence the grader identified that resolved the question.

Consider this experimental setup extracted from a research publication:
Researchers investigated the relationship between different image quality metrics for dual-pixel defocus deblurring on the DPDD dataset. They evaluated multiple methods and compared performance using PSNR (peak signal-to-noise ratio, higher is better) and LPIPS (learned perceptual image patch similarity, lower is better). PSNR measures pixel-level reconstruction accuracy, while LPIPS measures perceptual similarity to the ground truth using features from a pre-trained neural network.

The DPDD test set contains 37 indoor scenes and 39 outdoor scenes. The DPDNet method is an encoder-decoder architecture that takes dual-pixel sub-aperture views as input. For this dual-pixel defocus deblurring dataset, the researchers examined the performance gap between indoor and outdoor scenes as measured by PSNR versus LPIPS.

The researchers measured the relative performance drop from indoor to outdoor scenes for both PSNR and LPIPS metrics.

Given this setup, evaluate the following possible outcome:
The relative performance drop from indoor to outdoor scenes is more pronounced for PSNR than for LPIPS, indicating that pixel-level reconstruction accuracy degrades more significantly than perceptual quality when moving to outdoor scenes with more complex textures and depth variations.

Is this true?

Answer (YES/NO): NO